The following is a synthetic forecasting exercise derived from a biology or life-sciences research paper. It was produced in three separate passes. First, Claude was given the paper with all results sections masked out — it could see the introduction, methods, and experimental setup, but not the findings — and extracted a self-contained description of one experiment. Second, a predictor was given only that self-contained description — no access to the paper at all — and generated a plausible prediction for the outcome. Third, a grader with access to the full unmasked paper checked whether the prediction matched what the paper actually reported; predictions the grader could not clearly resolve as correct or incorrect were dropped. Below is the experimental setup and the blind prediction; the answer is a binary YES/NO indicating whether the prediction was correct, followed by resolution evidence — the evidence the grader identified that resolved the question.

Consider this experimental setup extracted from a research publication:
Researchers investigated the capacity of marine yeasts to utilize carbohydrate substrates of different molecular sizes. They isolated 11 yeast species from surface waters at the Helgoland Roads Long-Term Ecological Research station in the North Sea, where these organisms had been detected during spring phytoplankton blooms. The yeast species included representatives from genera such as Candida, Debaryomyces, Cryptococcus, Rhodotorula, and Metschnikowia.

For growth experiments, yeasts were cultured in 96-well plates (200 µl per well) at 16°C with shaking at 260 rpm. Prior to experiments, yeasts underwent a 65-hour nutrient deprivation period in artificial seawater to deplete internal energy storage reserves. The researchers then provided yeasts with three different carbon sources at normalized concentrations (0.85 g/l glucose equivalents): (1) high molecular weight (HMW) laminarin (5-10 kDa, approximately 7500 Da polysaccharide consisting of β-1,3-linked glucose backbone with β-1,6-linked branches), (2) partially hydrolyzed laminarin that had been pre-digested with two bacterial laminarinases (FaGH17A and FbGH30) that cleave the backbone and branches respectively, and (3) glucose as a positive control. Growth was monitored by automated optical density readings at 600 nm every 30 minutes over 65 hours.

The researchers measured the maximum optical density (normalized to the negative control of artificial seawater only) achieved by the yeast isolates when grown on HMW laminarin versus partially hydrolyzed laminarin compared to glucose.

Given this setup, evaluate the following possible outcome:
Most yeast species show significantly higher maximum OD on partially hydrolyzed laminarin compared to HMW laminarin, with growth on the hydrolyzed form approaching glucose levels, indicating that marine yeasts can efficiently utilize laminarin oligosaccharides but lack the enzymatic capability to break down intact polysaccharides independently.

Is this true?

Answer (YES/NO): NO